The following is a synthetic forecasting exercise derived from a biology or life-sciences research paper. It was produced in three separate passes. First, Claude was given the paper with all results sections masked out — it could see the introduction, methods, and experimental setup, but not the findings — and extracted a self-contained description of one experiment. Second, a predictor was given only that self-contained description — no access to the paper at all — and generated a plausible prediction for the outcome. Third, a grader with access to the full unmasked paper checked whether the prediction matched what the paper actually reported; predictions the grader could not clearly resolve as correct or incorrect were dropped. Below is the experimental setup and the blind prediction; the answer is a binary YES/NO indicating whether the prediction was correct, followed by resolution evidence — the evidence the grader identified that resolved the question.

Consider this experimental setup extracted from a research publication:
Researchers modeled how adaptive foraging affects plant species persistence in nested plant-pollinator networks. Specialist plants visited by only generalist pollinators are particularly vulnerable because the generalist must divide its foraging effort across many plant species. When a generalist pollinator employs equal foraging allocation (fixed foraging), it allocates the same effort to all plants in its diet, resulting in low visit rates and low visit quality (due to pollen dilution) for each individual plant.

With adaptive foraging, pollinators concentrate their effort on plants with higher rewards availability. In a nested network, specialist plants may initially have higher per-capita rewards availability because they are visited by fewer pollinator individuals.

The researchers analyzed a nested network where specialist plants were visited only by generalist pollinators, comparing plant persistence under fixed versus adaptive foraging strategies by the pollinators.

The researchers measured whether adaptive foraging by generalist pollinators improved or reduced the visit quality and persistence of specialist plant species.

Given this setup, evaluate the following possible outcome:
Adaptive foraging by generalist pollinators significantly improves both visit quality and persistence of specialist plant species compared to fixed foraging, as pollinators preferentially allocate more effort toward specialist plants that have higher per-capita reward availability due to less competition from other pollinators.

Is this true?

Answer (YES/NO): YES